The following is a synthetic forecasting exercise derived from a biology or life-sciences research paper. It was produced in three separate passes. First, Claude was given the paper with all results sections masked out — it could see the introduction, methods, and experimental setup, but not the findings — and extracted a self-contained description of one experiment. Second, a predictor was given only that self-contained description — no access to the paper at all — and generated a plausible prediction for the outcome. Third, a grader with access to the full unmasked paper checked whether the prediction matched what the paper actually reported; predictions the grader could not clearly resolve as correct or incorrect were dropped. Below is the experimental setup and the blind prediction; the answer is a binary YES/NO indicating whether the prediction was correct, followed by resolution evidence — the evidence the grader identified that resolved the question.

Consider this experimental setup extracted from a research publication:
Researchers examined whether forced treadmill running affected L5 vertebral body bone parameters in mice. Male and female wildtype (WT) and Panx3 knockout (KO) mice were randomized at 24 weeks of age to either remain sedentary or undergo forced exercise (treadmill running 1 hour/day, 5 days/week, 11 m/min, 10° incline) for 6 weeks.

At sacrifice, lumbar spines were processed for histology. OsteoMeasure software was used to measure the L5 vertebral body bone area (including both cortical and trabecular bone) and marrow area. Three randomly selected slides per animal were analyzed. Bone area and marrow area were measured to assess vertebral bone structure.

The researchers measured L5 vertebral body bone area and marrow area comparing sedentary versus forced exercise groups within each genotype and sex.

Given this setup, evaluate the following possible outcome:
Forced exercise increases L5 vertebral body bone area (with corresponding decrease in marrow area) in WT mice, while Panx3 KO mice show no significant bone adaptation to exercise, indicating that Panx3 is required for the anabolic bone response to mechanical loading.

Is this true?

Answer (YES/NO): NO